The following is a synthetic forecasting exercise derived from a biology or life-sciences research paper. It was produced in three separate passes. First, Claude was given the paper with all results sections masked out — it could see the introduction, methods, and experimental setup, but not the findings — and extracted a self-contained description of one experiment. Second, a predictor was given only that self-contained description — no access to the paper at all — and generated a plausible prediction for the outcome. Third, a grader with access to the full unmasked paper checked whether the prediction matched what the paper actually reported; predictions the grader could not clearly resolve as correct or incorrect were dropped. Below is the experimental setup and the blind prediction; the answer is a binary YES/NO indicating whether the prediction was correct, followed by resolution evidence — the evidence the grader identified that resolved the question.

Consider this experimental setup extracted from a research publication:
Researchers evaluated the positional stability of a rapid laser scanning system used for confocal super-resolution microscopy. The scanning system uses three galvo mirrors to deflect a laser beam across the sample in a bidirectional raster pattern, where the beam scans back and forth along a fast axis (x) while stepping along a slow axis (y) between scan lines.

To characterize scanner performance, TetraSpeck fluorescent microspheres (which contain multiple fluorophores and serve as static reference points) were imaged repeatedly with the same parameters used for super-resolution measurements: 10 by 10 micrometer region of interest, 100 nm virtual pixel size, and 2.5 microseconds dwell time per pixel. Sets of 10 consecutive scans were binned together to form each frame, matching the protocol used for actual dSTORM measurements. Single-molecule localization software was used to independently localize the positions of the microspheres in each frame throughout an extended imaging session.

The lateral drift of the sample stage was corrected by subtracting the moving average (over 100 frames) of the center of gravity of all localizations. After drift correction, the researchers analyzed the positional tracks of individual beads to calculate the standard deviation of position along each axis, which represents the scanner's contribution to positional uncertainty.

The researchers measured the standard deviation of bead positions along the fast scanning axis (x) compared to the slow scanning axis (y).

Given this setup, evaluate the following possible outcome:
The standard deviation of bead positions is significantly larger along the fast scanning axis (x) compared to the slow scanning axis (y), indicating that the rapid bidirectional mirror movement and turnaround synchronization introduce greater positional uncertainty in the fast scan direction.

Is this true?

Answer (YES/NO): NO